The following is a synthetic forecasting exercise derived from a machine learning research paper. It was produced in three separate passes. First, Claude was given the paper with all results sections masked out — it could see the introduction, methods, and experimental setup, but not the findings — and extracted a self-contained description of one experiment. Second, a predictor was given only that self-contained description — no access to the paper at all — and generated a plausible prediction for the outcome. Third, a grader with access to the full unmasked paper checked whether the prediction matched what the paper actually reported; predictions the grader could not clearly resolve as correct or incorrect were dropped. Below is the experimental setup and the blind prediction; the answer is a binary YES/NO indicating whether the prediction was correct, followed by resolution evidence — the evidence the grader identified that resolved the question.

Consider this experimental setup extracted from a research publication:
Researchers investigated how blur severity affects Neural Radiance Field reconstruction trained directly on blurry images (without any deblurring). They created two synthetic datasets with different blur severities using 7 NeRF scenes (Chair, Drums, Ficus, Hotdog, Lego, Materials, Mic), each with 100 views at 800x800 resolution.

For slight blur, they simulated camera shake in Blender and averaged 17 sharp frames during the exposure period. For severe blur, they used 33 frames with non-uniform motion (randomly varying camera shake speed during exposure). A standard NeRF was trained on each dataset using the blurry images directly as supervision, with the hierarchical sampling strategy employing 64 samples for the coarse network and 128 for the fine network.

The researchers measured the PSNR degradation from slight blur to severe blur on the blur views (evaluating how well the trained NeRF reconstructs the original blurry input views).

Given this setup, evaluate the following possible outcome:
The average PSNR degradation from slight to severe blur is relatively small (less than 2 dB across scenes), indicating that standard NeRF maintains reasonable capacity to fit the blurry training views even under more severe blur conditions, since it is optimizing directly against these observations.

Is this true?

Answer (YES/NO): YES